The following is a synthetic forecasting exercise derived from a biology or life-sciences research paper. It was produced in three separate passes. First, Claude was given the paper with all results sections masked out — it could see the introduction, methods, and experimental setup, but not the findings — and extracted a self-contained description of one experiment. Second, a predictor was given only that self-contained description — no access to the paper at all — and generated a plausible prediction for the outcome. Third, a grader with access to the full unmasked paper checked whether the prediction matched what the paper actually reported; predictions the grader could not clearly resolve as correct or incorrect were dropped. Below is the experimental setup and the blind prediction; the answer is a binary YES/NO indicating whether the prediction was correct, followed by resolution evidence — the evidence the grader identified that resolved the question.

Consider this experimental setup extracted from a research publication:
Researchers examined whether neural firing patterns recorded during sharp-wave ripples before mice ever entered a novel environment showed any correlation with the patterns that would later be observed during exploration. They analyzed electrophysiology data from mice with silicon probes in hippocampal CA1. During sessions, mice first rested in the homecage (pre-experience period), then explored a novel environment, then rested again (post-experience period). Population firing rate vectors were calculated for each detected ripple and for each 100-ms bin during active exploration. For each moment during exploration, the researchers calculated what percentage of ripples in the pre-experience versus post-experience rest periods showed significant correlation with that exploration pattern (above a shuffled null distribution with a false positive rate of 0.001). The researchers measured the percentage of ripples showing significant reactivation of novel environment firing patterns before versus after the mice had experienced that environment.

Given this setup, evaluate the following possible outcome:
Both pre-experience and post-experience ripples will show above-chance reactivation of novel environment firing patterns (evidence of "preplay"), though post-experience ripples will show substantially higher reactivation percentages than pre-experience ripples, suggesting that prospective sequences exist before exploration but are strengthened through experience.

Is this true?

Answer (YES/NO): NO